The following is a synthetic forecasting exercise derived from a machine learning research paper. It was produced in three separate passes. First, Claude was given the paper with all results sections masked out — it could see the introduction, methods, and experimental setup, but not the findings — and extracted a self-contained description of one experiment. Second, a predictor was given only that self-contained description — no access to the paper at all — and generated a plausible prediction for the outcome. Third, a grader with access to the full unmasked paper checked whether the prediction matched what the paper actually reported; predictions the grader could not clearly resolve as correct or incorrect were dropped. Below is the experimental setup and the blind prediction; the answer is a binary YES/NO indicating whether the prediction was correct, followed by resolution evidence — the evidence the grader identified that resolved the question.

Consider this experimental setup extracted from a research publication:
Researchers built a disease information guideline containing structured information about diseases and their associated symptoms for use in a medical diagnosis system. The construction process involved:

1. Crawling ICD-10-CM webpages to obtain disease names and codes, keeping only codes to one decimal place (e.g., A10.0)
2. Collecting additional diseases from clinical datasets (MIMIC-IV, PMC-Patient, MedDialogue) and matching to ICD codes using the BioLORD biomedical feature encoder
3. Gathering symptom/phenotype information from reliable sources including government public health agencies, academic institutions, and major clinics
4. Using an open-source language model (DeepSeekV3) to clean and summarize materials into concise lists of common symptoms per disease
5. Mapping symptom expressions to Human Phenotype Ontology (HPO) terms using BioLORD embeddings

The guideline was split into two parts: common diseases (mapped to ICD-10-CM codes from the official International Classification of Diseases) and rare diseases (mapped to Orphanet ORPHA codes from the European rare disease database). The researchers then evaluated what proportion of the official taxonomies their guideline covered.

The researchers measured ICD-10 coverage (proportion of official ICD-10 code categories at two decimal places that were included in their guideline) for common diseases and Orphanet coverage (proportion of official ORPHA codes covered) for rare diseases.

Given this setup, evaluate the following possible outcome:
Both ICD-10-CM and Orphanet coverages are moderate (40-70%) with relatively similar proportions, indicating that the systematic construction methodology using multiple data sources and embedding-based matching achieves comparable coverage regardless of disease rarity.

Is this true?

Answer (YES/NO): NO